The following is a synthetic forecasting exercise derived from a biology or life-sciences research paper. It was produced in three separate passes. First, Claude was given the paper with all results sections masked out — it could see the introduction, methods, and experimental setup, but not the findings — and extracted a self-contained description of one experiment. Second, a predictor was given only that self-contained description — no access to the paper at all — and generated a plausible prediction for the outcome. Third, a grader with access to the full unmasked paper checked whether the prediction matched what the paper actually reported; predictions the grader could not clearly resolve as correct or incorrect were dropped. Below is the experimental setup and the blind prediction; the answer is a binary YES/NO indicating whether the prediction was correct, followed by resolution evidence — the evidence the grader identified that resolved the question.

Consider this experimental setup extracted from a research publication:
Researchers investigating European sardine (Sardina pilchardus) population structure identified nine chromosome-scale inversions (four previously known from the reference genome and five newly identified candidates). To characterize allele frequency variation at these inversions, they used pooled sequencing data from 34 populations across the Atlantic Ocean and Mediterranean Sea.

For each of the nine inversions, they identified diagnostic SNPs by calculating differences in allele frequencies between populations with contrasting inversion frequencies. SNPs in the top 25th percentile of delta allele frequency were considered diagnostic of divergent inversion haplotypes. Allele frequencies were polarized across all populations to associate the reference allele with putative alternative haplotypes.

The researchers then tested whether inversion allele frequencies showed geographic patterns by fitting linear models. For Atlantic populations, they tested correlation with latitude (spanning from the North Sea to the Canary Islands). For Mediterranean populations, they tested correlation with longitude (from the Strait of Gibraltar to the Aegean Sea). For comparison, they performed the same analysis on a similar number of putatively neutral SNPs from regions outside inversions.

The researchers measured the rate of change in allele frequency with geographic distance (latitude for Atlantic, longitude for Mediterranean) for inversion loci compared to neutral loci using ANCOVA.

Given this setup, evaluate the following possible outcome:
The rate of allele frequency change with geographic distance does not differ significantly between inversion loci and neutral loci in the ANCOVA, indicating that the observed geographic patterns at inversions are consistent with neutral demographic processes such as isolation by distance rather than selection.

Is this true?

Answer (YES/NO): NO